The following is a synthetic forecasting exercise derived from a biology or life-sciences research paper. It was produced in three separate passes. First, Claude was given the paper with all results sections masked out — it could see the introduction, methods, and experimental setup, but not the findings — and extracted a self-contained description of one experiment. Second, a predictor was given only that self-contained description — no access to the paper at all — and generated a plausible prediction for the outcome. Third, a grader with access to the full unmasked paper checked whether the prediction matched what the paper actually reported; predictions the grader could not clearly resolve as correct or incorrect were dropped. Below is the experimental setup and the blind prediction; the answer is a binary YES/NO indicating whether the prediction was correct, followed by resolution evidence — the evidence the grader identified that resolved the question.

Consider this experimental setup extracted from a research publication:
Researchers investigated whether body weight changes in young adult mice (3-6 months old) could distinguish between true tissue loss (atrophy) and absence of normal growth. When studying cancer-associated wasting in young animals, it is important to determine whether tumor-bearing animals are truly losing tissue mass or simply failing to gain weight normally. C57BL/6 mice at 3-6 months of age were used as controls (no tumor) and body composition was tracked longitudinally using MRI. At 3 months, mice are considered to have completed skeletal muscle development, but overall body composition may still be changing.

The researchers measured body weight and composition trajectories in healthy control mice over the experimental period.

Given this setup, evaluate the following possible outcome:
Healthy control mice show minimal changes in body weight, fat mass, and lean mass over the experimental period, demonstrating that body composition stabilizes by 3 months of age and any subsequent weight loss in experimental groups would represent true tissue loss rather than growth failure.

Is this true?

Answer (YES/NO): NO